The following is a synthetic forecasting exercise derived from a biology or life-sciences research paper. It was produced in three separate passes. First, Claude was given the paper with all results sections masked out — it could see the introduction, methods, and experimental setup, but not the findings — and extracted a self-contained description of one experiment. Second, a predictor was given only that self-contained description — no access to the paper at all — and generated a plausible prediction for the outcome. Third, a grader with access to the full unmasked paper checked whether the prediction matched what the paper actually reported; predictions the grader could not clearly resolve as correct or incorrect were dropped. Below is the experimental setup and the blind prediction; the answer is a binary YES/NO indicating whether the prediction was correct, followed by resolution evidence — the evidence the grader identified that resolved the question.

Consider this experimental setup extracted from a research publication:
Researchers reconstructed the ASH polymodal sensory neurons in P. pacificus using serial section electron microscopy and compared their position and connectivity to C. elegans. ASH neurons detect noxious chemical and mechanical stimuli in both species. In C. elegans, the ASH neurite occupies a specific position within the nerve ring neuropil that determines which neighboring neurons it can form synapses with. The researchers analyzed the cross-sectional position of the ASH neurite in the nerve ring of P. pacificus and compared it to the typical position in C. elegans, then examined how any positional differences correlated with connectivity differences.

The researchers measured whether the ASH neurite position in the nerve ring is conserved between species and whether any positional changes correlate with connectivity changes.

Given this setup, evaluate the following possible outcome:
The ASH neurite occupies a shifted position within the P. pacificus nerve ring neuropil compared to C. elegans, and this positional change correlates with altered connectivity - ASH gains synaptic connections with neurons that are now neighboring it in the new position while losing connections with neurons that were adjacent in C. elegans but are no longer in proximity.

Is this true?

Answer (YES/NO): YES